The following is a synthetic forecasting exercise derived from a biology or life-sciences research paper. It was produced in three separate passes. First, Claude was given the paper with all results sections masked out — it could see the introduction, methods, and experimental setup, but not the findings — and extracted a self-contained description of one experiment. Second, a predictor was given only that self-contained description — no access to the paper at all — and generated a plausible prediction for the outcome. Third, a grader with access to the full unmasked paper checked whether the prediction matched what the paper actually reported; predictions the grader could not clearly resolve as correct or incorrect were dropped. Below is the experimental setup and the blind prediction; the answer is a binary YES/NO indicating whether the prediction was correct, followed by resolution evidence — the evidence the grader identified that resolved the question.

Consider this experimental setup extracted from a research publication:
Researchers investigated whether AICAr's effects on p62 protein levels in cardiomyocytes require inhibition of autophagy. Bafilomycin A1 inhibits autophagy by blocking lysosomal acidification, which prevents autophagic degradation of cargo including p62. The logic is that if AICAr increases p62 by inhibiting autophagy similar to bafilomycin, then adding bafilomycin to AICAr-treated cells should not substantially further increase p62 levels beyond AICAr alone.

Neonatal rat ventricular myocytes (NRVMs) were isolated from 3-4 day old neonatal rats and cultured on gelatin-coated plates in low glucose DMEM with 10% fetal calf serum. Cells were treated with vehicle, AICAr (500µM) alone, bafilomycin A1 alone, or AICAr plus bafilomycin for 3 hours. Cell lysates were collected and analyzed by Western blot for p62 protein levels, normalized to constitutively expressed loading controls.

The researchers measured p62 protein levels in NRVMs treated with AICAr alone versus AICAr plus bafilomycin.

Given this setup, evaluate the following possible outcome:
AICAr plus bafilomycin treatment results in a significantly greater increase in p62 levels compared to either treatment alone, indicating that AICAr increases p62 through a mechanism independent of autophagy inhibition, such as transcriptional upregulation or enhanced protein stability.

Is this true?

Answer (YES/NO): NO